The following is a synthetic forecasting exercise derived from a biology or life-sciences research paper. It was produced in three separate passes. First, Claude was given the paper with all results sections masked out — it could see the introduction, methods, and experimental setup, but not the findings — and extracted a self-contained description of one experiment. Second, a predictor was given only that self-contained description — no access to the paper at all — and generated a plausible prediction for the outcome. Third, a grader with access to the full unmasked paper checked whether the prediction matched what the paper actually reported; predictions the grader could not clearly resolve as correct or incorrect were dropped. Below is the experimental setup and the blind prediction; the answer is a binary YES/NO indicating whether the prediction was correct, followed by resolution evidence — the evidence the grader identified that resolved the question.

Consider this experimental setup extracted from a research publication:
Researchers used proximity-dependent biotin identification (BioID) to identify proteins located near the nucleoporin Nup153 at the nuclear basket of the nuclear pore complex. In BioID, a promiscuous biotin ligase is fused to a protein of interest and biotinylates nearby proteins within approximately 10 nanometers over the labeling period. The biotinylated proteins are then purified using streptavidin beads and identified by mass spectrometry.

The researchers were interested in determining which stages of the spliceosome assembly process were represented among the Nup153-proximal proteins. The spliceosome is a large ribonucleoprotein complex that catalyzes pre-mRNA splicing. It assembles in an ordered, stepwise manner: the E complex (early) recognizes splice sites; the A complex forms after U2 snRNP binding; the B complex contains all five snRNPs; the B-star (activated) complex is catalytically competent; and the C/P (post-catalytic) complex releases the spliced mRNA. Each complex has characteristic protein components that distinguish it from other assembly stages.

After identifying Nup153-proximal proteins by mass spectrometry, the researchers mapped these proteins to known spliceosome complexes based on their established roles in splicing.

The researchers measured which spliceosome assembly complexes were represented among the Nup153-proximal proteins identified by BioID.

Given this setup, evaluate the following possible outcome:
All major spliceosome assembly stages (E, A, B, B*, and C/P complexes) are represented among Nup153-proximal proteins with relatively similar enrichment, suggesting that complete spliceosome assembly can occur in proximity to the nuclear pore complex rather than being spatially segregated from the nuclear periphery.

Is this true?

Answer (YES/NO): YES